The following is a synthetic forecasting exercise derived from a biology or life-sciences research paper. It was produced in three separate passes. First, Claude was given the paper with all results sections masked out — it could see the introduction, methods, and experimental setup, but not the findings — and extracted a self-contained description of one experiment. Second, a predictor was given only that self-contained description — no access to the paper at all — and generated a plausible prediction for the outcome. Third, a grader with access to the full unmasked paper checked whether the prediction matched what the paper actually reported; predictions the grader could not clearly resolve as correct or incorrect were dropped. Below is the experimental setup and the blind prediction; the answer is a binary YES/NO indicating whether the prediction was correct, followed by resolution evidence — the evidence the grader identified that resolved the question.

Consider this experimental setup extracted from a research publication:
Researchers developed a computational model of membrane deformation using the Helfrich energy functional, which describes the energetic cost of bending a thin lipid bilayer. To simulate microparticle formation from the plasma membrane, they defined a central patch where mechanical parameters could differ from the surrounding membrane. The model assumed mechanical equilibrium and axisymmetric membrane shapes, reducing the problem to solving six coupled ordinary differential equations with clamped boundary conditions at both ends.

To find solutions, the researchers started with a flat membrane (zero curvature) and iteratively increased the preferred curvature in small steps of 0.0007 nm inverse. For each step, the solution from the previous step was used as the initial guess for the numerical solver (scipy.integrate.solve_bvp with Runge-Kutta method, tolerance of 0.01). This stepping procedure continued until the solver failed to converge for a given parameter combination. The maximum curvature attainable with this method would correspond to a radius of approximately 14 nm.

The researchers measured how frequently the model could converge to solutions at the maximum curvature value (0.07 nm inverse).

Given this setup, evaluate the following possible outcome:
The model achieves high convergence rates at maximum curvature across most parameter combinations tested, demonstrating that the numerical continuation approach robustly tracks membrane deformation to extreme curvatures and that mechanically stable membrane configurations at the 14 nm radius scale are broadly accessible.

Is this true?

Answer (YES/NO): NO